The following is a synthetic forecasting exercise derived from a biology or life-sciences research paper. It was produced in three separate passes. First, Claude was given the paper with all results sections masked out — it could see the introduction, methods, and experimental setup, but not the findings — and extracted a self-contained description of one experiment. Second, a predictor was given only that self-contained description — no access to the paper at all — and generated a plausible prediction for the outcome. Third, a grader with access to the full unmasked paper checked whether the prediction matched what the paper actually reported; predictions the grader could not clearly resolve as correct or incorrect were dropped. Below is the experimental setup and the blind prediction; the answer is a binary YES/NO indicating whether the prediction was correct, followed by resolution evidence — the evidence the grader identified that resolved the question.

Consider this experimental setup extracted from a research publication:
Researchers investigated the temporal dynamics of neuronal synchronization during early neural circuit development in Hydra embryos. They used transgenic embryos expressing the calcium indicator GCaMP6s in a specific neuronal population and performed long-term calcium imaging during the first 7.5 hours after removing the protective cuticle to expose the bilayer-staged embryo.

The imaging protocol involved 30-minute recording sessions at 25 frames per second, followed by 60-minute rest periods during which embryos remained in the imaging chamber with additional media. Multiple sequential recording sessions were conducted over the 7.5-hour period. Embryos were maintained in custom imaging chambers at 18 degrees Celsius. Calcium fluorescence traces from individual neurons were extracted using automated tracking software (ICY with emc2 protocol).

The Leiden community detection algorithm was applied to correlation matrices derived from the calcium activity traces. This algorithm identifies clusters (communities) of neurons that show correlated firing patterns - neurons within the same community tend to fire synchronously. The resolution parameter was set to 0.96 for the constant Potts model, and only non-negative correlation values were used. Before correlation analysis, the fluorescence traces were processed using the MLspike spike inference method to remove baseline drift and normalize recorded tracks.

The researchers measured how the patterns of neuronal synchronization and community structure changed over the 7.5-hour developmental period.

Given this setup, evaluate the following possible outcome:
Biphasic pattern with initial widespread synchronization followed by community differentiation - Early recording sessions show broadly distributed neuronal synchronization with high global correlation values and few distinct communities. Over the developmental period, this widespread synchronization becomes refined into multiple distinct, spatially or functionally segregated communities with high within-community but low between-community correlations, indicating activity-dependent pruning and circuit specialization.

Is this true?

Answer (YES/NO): NO